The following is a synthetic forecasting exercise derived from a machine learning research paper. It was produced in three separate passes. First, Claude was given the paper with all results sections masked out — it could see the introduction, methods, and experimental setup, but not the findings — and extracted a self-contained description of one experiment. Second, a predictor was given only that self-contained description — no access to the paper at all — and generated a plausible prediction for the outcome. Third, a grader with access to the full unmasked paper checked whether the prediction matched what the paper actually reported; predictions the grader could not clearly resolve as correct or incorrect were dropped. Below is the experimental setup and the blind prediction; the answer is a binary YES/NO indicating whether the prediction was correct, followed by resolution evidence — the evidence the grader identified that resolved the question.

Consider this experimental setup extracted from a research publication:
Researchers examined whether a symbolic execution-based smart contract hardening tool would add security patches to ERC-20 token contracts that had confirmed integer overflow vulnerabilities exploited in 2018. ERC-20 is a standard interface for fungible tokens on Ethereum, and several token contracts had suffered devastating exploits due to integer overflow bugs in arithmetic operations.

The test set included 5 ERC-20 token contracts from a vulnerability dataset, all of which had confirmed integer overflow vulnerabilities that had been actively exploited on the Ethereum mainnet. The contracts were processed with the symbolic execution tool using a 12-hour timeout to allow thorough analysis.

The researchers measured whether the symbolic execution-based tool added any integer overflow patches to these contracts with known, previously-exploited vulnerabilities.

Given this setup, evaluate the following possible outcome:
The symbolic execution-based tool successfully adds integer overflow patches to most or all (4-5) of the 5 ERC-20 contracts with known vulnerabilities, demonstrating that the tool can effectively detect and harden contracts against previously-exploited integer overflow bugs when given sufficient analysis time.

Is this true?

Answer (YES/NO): NO